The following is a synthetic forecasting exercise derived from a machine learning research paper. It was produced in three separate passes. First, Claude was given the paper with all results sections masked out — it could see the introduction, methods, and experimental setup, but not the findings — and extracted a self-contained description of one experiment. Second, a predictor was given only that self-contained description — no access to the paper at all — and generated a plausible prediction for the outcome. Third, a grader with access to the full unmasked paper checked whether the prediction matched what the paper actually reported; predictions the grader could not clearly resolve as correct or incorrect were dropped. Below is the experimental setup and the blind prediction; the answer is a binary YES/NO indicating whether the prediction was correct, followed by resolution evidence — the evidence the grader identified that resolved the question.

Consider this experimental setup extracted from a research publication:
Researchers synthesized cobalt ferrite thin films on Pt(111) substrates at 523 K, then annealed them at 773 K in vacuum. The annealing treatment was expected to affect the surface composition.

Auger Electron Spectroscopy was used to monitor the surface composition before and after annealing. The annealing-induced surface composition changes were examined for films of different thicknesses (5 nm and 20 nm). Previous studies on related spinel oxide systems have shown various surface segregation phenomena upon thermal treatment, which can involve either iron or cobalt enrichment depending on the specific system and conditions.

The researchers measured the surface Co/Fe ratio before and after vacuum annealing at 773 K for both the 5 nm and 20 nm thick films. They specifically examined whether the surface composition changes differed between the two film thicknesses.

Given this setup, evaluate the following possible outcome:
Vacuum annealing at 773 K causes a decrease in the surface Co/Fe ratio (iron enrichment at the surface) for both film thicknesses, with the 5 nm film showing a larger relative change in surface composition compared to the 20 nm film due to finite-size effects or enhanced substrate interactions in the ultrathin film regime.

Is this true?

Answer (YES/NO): NO